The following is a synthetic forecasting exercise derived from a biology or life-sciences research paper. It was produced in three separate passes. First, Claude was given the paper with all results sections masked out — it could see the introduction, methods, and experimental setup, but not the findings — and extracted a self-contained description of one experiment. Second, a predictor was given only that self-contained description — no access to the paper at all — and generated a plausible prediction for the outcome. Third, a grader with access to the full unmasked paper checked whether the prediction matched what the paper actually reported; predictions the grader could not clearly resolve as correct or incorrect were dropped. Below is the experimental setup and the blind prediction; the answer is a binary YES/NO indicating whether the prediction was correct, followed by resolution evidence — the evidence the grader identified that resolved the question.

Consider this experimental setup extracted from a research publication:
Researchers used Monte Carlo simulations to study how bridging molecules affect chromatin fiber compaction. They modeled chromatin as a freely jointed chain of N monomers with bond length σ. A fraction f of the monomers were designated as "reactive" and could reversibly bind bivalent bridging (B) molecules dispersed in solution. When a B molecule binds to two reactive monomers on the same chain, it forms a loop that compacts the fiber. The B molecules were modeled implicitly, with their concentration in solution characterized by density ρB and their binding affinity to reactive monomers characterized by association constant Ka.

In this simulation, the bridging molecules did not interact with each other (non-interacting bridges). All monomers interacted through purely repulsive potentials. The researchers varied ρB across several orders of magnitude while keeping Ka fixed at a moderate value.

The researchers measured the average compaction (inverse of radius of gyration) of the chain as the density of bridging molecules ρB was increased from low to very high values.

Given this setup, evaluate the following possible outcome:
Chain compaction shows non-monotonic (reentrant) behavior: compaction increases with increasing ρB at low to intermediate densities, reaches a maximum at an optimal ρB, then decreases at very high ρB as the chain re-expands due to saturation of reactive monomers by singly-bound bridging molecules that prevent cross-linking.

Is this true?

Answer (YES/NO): YES